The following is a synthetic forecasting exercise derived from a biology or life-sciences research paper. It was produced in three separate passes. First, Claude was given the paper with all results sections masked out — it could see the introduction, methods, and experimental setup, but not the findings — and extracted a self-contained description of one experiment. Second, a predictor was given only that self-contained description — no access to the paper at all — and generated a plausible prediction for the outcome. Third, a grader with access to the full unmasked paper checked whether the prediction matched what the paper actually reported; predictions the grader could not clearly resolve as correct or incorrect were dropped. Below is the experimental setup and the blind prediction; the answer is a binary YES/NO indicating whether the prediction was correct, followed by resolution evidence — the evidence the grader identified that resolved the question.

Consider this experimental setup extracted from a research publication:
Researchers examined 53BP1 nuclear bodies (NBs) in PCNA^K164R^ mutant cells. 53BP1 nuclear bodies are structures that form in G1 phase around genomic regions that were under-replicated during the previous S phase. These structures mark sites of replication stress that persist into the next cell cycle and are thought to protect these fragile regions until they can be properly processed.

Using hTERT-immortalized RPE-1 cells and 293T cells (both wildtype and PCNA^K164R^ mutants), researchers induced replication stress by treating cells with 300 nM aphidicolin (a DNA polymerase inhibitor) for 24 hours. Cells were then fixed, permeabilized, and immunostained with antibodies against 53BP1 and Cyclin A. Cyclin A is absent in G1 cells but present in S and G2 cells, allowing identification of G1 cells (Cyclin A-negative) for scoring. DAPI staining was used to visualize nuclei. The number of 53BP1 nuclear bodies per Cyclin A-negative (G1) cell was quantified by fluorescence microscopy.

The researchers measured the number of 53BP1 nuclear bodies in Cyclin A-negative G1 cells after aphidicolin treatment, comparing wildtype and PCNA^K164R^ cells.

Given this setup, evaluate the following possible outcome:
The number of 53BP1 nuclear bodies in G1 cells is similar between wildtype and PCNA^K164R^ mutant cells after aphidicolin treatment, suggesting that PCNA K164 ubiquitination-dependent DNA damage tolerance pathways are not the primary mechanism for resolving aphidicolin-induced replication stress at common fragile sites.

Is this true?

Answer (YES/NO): YES